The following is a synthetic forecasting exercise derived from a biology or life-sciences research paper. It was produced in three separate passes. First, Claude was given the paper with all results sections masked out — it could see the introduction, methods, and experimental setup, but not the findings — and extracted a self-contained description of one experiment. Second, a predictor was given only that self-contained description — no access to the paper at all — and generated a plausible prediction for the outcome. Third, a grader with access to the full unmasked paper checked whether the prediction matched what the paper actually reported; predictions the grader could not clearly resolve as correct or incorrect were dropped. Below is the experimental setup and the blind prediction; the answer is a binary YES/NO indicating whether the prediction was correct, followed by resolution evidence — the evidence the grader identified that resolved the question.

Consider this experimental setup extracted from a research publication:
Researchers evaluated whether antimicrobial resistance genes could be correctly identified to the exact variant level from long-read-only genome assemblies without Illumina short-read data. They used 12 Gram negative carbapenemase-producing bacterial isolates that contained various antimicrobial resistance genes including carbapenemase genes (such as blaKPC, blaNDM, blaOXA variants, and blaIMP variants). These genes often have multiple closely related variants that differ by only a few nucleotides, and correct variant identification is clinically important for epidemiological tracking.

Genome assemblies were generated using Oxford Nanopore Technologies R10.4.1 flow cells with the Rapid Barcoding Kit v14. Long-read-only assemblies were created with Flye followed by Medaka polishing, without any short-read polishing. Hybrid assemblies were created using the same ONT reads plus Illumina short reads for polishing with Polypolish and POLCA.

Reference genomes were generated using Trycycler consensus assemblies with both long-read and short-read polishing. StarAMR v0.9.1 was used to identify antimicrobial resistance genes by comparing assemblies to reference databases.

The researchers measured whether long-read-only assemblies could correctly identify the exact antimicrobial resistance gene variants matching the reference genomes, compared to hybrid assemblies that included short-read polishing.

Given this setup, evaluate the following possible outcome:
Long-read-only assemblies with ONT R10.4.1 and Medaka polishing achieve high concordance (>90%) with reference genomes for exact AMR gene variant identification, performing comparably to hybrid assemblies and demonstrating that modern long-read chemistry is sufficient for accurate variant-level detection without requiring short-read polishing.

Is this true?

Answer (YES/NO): NO